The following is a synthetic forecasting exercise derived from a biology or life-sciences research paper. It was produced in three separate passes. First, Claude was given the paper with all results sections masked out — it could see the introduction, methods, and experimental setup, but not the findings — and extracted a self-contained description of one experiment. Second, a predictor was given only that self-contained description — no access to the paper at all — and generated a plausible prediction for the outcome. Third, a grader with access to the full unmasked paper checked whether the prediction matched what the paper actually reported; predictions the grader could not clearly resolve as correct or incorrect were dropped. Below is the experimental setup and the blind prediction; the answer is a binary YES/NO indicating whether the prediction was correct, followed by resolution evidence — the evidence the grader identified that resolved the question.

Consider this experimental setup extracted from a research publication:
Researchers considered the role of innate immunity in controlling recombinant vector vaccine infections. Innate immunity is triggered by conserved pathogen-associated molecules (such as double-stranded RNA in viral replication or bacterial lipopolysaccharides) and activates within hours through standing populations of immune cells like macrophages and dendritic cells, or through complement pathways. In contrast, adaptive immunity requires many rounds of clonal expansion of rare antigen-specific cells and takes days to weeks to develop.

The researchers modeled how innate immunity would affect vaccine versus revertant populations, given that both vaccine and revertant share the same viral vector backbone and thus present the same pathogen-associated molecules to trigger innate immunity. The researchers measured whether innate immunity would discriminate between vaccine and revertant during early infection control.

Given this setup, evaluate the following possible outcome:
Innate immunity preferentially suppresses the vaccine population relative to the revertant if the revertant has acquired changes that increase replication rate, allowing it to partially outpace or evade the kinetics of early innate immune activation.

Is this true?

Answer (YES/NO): NO